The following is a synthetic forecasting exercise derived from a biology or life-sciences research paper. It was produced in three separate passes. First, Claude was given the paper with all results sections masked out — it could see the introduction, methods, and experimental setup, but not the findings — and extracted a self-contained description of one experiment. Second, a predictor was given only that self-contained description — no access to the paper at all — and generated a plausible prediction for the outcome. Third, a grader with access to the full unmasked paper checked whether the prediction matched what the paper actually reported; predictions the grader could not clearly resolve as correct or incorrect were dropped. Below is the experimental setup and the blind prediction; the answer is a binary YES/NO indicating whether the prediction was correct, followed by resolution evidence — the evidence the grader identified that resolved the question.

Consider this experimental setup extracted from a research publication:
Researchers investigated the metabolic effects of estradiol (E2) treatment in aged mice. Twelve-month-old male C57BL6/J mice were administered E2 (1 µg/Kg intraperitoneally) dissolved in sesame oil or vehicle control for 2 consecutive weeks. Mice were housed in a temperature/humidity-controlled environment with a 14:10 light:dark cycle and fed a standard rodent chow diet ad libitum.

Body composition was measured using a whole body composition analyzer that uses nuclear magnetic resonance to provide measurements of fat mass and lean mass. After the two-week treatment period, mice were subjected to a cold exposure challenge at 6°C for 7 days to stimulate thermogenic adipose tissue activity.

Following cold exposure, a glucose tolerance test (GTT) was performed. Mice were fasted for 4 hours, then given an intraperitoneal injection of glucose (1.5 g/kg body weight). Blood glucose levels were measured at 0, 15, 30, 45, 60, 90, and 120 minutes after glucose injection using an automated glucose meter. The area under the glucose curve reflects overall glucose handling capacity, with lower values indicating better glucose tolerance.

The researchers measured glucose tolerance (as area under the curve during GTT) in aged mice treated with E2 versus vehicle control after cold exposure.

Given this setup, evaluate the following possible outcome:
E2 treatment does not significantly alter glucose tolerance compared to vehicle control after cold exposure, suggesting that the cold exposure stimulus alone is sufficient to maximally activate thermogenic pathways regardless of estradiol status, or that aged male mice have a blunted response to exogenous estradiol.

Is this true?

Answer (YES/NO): NO